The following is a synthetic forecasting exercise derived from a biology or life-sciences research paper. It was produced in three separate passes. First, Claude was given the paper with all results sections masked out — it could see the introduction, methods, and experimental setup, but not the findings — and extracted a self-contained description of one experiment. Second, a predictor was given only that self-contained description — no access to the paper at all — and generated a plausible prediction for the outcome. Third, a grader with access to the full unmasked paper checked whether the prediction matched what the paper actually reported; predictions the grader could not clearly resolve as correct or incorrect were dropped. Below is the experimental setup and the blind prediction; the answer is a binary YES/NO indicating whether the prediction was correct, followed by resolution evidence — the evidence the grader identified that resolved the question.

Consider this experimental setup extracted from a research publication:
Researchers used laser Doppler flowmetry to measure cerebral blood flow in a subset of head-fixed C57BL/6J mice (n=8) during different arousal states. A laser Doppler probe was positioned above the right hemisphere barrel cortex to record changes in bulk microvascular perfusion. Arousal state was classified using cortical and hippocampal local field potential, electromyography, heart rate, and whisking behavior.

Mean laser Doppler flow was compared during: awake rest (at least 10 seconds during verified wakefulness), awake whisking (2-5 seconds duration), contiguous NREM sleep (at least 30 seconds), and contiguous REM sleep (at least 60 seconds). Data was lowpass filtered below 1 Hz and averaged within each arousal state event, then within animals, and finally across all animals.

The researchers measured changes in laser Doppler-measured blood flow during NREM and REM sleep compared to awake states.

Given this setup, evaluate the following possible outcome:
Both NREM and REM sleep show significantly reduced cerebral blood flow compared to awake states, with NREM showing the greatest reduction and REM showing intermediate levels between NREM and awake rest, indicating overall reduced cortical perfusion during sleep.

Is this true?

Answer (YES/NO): NO